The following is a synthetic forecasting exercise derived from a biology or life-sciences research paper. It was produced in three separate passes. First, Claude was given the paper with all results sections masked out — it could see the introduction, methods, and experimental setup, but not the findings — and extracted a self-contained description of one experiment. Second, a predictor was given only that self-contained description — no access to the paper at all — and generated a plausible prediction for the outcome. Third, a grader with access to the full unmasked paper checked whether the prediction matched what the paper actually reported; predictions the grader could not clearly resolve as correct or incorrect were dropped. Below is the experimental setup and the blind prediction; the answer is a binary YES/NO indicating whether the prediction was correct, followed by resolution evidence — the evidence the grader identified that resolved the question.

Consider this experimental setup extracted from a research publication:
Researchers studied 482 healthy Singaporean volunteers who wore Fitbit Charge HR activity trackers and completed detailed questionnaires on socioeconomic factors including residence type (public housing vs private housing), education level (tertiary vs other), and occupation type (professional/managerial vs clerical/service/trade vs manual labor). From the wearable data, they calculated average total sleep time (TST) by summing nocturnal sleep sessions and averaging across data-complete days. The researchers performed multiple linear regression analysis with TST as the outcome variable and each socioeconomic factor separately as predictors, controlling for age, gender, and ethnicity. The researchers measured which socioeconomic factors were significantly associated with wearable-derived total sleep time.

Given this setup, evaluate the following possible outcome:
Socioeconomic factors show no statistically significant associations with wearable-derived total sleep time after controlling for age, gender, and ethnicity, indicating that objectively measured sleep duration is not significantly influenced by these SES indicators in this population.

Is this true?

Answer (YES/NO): NO